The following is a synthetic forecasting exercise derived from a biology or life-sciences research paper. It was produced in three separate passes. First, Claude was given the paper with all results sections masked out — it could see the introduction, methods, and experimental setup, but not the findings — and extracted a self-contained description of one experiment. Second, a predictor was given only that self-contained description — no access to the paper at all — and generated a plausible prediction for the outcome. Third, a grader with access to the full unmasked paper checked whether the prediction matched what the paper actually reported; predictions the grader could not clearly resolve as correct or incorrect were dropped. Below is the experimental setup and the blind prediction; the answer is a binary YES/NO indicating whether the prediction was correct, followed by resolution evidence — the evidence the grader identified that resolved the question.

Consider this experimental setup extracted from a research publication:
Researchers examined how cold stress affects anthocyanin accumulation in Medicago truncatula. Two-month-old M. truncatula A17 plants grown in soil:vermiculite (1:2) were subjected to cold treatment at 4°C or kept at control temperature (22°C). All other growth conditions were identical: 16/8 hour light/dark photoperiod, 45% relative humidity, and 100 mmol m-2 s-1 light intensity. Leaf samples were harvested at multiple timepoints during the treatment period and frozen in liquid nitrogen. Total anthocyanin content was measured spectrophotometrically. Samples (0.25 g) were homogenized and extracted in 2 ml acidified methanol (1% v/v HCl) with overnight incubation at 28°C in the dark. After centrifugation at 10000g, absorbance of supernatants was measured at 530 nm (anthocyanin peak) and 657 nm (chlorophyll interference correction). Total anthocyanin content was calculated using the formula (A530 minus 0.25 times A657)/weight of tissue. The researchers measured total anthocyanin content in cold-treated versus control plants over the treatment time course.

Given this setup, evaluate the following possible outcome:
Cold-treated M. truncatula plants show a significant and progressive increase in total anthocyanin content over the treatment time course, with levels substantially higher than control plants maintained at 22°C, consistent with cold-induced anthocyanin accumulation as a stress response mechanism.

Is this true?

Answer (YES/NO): NO